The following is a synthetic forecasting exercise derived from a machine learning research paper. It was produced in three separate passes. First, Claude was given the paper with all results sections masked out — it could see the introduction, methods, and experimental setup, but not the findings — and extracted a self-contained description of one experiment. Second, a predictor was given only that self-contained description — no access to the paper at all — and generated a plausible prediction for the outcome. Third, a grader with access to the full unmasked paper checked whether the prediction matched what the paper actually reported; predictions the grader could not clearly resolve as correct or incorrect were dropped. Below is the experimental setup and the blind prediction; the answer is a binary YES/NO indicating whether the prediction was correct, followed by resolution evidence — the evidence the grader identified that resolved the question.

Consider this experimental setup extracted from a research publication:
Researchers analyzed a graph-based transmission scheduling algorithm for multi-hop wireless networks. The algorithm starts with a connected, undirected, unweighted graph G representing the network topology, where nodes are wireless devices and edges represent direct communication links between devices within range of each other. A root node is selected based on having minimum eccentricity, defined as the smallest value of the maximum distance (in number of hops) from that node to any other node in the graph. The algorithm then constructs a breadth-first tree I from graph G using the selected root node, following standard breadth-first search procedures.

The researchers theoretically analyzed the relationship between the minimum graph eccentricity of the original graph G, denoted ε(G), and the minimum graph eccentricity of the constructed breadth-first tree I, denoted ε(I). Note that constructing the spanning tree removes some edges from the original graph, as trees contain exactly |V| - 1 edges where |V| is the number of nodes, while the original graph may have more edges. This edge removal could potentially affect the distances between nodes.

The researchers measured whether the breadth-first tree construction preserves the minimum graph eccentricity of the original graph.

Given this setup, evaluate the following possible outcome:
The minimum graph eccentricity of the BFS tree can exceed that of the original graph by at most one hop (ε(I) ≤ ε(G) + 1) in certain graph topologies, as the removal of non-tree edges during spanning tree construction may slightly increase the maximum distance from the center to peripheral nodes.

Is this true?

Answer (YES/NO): NO